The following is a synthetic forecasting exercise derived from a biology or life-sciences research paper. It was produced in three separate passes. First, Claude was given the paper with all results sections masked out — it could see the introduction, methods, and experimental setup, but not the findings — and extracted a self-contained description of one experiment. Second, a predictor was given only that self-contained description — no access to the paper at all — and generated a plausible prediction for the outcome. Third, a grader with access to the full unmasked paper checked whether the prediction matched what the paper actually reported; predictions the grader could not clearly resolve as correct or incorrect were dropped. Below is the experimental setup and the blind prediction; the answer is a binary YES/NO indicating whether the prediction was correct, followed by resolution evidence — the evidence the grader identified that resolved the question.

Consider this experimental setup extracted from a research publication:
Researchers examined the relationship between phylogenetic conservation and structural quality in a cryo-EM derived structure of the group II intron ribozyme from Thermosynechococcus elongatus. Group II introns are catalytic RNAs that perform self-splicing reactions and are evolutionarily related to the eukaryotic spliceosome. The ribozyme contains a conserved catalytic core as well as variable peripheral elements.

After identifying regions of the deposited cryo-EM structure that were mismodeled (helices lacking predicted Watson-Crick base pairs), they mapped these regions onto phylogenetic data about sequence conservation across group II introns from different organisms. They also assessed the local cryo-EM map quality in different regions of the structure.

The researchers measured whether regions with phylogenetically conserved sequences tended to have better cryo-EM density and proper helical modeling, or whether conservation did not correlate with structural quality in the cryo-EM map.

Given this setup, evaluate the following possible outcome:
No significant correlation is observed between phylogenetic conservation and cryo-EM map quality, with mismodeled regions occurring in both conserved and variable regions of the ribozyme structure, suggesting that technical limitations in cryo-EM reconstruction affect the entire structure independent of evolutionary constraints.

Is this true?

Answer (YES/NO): NO